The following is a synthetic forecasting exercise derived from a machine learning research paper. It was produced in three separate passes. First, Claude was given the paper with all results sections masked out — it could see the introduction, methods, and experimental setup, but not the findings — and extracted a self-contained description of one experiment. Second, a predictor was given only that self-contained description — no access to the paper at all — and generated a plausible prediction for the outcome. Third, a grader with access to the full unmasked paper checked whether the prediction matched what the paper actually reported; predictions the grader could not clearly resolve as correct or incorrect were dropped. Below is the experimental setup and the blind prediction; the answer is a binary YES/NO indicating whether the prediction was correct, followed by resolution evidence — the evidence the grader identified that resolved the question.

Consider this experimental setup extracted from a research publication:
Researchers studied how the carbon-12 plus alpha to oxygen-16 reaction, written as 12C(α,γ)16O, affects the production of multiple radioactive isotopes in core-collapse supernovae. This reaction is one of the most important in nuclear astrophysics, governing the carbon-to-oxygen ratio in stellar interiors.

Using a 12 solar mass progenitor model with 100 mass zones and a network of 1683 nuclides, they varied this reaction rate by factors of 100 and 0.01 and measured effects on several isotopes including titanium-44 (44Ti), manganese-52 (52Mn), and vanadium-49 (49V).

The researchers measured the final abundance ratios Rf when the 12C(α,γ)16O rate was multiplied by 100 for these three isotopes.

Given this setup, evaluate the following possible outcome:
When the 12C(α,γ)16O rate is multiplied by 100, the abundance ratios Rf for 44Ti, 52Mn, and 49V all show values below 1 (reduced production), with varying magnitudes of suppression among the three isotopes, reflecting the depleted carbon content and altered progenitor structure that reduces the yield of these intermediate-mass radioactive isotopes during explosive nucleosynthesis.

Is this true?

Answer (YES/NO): NO